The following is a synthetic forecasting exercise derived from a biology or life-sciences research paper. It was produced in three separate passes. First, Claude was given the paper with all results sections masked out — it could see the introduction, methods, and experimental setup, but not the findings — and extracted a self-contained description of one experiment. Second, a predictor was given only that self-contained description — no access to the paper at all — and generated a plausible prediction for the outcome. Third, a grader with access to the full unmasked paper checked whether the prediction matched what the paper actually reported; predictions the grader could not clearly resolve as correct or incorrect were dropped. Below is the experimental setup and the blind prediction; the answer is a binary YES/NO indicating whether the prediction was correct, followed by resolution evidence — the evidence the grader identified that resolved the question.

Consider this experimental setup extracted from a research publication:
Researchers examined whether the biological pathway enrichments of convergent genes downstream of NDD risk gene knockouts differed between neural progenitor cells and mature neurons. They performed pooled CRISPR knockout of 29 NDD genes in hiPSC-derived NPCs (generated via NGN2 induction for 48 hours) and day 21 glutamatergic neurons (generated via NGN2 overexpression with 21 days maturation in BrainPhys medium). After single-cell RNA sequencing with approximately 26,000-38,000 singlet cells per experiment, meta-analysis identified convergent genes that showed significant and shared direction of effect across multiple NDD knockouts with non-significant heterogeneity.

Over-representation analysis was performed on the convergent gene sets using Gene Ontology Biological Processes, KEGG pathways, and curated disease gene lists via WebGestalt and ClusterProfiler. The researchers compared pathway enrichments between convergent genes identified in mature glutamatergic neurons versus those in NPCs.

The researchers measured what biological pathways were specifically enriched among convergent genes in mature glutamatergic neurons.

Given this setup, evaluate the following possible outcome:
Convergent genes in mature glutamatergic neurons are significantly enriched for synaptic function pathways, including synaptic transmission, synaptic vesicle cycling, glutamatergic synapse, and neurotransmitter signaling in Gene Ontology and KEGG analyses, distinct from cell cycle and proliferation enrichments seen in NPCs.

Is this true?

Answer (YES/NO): YES